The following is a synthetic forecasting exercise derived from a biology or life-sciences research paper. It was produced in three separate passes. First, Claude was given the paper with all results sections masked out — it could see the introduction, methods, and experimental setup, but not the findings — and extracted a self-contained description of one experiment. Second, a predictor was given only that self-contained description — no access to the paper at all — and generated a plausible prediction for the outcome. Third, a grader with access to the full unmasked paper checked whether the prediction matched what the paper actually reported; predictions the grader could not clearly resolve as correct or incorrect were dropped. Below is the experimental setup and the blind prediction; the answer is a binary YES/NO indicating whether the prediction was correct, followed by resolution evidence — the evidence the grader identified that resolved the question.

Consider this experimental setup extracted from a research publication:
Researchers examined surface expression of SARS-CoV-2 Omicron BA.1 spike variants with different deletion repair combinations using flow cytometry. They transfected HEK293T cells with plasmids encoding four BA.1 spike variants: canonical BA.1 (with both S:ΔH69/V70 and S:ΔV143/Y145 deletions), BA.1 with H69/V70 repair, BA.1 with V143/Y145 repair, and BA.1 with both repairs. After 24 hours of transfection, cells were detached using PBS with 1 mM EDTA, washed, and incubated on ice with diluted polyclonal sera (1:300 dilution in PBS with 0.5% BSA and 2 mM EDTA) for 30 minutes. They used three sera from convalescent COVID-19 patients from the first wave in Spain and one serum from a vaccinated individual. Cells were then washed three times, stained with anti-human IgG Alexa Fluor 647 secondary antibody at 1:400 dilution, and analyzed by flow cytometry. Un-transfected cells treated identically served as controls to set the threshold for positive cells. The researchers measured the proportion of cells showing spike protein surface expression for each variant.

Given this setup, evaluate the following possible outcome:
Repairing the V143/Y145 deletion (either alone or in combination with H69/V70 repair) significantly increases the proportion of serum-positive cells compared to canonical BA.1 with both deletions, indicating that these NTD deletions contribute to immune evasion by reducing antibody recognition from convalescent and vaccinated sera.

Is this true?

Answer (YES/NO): NO